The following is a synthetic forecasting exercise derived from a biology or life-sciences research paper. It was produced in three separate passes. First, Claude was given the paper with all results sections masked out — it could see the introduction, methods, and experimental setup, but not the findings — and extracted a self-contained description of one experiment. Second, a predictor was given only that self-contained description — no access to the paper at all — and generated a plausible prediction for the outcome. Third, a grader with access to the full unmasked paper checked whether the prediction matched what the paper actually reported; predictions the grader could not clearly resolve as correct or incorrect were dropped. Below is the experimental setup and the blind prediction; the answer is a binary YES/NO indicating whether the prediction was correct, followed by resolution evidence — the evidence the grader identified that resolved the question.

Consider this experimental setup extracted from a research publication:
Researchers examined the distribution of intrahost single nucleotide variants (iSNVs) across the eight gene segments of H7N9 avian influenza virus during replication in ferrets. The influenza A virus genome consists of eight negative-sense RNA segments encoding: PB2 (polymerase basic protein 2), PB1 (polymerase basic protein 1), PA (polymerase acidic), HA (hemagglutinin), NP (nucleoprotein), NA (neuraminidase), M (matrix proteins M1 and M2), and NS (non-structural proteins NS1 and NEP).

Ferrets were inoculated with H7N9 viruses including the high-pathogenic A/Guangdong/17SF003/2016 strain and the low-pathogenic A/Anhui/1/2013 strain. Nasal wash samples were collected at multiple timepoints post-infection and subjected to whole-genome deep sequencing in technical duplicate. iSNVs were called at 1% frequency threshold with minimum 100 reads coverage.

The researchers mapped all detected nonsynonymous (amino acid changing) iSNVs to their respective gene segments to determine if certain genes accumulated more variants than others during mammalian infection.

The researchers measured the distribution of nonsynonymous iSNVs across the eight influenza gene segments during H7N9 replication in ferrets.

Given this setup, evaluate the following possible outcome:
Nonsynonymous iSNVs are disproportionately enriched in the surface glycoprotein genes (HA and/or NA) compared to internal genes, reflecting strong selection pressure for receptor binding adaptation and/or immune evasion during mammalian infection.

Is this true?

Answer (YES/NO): NO